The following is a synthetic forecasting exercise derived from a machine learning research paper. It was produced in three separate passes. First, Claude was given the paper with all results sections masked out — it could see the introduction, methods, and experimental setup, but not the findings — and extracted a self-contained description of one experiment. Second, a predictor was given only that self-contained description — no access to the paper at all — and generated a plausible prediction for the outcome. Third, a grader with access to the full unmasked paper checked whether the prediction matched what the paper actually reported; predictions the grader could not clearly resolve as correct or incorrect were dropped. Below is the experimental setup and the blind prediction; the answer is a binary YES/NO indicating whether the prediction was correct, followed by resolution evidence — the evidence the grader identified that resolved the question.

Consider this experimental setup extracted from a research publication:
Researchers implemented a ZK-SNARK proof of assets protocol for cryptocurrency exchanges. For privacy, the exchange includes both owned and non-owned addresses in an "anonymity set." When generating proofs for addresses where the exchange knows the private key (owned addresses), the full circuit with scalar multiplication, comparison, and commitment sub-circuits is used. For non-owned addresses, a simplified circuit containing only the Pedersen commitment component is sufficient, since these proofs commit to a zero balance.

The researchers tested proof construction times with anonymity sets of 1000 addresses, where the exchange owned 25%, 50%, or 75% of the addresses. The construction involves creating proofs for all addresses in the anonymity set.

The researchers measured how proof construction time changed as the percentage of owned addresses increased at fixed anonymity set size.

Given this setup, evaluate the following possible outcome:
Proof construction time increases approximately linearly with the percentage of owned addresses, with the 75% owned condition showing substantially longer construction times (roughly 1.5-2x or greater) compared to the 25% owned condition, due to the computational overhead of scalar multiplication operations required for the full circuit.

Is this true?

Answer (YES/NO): NO